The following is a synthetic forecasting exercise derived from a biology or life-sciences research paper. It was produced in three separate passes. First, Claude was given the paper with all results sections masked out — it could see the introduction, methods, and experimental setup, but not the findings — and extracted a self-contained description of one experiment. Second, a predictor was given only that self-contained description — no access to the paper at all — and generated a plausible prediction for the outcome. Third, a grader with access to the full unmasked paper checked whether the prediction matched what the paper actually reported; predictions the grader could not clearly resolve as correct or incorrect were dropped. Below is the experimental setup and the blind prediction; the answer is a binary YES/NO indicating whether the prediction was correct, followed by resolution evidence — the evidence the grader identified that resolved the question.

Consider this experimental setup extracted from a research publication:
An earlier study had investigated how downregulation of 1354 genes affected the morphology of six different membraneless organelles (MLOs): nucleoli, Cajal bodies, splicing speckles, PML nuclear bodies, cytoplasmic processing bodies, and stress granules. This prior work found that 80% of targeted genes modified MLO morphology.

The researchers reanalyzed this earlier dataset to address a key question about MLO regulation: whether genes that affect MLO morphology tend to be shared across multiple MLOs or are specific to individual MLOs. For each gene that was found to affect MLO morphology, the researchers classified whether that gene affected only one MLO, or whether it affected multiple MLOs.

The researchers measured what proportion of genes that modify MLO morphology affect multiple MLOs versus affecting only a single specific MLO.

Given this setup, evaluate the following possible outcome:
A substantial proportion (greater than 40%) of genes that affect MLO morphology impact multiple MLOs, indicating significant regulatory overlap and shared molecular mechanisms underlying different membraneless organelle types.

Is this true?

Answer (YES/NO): YES